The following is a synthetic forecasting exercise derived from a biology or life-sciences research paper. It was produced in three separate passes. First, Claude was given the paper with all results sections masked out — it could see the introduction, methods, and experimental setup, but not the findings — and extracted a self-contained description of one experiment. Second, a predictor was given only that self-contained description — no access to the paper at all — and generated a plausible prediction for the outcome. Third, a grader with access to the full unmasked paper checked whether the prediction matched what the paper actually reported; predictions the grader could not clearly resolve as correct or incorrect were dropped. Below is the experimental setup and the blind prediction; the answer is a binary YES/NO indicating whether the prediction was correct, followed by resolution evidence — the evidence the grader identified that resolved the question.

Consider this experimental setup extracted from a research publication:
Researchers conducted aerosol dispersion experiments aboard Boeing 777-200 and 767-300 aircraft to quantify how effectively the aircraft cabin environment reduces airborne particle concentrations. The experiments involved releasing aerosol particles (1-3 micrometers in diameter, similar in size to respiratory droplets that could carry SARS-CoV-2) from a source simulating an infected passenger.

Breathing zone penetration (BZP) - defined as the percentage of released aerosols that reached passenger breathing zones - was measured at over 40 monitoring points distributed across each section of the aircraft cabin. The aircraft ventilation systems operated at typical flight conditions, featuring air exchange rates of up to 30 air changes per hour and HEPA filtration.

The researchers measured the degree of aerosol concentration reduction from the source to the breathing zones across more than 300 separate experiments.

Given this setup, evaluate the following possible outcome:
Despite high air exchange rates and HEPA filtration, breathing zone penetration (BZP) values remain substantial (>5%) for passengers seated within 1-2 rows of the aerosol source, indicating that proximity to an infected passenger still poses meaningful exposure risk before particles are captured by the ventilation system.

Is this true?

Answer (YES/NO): NO